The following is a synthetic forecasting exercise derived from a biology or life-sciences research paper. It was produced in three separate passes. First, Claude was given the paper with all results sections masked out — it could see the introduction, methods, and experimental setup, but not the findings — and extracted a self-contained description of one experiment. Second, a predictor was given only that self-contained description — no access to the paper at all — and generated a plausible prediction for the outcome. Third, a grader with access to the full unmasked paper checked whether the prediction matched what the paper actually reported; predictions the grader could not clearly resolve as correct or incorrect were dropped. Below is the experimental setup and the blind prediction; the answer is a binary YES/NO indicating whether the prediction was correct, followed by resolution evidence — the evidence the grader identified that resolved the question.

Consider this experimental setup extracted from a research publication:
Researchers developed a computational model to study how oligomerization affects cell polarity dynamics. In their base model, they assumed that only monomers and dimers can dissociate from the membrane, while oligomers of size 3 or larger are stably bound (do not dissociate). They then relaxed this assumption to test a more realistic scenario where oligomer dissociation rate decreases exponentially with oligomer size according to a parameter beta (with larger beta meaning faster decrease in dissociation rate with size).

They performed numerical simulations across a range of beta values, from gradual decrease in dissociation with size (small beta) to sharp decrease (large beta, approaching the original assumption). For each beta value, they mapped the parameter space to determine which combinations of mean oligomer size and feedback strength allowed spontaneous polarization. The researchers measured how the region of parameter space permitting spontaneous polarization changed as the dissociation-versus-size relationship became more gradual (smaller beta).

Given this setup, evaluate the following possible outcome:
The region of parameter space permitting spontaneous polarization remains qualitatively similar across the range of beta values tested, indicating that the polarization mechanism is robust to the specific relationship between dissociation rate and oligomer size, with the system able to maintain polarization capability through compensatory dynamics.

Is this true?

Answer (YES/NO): YES